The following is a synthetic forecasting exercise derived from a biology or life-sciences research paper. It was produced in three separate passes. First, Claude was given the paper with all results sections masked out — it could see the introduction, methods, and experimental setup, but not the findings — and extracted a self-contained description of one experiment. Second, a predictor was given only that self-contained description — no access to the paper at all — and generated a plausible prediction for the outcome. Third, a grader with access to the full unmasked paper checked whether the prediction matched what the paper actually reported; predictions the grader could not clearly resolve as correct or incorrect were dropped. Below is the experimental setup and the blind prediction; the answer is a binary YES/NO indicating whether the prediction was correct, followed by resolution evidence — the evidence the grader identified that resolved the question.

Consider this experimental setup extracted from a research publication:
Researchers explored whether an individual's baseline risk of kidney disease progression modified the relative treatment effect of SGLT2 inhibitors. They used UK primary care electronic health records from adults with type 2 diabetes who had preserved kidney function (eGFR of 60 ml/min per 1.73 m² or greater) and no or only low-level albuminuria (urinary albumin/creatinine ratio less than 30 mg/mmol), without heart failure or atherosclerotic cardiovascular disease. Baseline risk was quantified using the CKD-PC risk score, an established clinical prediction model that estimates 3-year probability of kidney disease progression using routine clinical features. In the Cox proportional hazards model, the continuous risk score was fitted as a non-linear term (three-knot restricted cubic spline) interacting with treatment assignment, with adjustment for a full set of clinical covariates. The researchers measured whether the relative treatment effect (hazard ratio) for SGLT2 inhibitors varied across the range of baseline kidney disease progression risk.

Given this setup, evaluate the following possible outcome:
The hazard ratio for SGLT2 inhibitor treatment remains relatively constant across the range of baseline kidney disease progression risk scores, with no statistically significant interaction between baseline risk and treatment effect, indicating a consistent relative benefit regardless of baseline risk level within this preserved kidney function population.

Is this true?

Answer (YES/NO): YES